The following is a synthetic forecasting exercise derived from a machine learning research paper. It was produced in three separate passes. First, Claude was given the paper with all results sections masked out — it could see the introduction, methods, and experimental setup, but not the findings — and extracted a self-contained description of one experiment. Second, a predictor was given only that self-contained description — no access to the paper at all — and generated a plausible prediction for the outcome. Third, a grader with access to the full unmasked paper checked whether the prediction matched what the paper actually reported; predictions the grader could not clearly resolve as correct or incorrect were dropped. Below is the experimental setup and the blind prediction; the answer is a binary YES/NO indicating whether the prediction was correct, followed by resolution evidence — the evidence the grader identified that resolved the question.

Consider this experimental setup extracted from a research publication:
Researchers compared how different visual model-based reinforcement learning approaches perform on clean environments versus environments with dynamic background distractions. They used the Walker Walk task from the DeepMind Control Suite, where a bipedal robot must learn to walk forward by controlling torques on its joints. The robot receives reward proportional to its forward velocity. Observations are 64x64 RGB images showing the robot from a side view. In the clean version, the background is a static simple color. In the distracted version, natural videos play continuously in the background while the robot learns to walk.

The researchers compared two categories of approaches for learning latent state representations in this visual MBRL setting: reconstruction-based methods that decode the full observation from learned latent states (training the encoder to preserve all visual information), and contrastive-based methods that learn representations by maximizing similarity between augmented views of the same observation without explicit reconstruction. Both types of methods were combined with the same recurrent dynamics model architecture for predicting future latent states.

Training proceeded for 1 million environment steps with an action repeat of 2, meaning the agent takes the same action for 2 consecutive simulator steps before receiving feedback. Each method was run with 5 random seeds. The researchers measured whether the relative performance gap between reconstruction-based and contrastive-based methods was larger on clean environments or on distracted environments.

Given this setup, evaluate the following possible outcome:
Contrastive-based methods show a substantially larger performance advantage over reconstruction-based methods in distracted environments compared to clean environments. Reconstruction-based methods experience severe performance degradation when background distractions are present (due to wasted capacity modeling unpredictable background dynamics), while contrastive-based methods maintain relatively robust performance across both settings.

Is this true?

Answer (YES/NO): YES